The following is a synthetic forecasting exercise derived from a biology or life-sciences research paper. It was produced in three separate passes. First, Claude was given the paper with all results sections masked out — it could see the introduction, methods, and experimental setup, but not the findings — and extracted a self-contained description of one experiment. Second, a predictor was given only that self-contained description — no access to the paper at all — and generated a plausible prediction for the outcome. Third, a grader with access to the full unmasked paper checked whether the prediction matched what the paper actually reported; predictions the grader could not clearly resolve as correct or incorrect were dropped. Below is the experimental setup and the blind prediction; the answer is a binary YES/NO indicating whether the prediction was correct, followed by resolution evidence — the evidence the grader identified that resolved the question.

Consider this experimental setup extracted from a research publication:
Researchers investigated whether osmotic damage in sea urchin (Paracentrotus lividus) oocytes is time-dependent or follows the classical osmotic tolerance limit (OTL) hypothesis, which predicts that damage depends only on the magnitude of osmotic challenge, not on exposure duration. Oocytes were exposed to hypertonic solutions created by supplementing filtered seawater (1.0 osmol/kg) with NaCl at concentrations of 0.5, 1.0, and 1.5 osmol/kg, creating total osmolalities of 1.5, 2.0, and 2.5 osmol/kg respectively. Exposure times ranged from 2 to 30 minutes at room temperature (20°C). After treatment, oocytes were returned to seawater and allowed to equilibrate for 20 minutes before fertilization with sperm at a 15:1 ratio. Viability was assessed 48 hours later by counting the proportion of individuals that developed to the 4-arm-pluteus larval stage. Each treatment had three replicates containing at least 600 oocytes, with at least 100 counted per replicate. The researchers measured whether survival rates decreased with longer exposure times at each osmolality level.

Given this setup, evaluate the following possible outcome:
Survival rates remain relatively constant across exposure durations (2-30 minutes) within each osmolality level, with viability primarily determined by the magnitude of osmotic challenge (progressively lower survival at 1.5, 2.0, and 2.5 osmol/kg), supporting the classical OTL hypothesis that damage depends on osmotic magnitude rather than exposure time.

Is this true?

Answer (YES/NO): NO